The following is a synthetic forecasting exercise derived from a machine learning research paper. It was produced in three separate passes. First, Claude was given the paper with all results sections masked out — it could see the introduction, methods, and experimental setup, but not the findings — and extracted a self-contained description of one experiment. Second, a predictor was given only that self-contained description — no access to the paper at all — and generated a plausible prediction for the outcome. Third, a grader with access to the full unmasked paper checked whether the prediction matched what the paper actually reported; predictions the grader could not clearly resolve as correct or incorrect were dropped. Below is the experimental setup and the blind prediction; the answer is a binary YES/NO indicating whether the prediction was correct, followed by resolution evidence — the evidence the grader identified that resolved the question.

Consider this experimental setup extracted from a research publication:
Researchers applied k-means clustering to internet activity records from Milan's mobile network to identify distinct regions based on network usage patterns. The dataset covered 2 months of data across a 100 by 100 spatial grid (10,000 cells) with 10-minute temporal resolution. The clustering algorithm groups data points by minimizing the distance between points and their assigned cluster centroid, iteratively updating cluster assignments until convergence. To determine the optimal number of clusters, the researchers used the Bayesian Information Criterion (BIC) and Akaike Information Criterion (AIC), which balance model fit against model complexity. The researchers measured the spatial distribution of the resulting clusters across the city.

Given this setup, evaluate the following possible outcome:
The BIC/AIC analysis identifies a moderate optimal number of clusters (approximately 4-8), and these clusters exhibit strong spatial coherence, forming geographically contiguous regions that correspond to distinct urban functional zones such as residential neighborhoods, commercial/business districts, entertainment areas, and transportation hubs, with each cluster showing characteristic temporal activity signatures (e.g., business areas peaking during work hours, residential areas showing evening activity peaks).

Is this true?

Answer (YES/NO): NO